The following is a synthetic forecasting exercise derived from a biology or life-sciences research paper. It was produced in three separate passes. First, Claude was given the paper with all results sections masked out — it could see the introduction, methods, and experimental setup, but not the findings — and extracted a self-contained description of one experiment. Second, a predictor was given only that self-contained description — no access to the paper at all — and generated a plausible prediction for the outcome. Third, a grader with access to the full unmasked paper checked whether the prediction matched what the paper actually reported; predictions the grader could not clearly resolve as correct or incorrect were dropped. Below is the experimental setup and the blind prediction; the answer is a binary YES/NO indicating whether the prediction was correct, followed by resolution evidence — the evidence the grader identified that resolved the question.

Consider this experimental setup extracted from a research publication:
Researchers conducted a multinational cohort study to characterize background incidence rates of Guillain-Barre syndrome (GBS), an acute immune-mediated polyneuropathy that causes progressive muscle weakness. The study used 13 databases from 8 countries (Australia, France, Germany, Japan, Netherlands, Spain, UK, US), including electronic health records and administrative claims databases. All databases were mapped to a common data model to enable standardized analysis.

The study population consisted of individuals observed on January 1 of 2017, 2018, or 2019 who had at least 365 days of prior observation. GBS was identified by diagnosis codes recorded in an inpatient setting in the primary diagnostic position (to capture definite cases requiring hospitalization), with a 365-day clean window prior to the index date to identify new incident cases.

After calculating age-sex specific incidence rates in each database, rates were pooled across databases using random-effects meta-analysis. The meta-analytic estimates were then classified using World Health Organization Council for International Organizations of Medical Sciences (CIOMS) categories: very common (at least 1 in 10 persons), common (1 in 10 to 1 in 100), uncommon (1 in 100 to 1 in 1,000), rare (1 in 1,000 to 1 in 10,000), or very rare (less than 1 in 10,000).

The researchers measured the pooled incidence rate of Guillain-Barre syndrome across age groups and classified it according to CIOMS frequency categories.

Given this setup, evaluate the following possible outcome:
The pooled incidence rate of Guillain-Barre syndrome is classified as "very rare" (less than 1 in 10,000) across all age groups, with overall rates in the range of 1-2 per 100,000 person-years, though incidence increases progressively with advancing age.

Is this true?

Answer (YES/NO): NO